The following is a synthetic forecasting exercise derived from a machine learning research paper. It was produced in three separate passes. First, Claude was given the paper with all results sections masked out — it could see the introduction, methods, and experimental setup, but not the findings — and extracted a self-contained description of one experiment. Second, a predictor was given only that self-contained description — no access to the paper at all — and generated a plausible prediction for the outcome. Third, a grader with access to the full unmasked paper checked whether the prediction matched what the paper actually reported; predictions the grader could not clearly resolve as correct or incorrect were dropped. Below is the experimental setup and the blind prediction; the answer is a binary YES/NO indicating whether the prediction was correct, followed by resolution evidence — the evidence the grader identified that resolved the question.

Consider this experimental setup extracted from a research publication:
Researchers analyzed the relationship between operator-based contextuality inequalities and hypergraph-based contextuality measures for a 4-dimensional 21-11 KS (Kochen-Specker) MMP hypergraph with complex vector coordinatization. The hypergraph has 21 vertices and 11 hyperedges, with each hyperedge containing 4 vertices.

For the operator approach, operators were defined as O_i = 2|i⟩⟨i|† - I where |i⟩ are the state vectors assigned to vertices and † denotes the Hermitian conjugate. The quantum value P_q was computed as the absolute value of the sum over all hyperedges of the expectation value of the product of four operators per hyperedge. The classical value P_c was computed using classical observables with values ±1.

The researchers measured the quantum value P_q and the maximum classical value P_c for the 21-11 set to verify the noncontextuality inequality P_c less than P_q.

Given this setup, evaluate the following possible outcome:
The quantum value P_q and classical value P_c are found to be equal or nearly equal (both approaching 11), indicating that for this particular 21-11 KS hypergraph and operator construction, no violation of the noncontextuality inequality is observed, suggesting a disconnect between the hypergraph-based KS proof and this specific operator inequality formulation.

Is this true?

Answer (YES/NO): NO